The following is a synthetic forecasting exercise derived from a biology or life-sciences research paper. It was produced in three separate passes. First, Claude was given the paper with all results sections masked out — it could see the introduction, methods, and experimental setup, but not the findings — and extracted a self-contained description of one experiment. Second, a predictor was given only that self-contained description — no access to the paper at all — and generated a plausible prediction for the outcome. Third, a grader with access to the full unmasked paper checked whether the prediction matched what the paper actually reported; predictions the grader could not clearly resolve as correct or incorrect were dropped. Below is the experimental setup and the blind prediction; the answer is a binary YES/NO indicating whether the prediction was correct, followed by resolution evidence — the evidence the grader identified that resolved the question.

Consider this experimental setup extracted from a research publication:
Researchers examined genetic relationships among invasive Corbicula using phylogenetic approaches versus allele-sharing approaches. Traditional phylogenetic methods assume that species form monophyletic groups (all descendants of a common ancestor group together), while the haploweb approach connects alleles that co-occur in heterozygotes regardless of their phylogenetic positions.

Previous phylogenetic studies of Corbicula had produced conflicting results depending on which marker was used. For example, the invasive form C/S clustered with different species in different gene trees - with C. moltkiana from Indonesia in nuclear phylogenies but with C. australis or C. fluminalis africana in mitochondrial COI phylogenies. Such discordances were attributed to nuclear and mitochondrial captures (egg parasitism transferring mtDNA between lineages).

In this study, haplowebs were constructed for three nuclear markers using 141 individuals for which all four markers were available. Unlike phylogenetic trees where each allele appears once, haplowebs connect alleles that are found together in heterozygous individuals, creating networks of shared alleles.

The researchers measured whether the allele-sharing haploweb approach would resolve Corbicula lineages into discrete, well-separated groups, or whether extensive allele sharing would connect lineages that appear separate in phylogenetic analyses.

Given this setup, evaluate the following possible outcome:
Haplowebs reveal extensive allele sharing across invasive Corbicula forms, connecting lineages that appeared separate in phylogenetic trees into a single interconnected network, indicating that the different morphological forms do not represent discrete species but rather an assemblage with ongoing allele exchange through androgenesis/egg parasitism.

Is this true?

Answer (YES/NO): YES